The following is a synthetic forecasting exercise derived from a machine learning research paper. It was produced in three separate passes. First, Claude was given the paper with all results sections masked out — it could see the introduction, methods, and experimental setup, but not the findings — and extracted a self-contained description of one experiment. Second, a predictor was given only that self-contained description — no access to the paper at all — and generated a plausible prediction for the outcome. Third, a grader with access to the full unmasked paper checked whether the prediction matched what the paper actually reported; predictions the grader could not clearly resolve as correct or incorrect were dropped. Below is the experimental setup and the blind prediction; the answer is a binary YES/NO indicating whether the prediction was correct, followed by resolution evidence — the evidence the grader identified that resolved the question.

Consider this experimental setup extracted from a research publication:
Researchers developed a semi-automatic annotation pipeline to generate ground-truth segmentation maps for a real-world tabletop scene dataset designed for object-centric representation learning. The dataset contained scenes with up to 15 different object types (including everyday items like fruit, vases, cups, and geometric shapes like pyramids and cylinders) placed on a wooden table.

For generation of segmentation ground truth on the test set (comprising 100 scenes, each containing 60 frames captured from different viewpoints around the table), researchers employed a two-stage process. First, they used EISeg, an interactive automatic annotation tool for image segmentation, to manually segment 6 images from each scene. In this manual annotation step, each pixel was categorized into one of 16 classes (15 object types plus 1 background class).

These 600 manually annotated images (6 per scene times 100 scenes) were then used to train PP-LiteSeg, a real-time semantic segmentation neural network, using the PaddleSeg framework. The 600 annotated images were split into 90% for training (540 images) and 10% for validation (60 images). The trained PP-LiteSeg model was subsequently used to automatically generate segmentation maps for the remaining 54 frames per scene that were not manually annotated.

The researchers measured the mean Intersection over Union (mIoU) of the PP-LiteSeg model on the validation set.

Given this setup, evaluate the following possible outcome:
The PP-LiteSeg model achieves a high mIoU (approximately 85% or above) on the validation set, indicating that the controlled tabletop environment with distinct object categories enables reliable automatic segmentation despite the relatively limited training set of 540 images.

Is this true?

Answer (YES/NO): YES